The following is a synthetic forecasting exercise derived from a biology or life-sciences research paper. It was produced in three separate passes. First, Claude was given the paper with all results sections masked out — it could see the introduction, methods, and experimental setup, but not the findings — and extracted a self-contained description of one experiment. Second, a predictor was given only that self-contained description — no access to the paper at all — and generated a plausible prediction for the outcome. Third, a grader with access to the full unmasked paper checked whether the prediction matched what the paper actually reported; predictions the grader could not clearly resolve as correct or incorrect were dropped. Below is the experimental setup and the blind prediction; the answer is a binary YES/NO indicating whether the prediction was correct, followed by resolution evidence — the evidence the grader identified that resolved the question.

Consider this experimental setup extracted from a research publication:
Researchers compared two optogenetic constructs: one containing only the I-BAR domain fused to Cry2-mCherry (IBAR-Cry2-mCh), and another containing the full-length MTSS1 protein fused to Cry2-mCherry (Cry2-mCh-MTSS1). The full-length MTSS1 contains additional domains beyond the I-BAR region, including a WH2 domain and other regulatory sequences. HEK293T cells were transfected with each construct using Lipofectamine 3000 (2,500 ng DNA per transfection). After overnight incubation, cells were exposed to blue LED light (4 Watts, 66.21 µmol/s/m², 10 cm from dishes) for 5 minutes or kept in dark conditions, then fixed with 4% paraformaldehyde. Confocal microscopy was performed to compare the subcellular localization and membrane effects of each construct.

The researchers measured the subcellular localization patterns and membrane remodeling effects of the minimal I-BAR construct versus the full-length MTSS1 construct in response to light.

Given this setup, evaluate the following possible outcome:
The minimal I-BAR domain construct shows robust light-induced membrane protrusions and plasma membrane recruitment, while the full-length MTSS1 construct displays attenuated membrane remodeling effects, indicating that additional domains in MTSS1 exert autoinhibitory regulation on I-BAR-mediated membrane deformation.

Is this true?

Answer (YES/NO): YES